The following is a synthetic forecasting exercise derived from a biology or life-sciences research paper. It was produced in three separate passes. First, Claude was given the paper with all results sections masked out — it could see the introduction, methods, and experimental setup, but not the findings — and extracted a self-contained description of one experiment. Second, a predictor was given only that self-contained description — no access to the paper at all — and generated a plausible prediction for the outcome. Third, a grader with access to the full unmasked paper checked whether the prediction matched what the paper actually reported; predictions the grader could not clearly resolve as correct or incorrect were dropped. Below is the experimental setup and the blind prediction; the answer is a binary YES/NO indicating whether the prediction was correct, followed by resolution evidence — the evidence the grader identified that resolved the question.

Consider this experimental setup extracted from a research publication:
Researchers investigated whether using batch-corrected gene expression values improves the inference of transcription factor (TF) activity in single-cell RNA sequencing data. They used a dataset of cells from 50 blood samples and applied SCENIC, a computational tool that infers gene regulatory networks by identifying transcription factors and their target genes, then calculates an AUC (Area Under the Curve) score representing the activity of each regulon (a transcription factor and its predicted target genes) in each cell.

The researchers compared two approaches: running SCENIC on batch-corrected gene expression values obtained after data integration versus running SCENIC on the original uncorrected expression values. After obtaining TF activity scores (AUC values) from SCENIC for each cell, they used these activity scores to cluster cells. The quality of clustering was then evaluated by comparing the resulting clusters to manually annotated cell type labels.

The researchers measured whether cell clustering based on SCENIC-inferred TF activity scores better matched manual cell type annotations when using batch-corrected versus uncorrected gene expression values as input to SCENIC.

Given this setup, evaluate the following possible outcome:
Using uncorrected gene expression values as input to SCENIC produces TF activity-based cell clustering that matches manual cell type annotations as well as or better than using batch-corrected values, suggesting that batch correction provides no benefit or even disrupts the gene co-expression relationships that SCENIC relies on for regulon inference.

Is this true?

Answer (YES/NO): NO